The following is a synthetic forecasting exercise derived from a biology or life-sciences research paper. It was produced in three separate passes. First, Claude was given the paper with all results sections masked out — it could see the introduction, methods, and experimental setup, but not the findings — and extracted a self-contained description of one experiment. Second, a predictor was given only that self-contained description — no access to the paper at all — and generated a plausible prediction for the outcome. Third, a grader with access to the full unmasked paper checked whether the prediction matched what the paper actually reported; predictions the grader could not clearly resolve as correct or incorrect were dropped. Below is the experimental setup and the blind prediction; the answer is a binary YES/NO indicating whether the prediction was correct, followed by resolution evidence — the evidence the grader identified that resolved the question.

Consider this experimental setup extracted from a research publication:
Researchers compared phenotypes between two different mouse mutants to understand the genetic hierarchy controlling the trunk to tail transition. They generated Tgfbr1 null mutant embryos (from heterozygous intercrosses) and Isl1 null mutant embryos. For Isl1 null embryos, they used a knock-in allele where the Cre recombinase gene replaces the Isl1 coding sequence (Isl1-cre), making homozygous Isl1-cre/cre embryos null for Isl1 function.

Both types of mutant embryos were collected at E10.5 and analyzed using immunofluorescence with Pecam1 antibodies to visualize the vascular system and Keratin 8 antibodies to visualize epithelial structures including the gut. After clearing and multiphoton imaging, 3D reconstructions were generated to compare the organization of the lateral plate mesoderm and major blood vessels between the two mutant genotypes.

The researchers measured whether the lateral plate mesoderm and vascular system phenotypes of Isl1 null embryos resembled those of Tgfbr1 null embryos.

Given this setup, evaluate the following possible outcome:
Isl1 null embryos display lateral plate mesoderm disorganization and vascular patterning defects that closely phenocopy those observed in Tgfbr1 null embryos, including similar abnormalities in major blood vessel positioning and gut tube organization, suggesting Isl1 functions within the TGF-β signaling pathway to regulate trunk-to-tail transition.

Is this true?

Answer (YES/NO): YES